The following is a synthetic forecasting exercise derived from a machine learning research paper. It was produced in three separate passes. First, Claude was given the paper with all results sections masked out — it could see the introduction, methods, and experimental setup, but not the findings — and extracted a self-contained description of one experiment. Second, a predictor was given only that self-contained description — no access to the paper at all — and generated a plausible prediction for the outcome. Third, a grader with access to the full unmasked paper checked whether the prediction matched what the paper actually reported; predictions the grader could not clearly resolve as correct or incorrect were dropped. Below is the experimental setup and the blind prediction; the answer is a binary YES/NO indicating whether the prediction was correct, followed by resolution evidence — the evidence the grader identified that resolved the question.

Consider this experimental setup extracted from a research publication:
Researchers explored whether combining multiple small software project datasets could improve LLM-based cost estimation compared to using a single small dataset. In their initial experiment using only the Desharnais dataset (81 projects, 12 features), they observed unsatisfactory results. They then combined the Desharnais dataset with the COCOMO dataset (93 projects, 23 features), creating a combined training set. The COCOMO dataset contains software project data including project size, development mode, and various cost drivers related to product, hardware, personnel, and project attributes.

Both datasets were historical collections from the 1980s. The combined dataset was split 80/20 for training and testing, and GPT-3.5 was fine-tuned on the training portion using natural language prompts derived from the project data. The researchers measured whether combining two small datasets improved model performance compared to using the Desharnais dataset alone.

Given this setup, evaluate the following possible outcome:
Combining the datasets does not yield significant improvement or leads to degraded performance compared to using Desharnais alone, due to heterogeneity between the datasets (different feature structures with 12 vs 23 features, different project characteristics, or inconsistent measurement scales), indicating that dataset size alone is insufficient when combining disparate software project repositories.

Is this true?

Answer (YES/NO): NO